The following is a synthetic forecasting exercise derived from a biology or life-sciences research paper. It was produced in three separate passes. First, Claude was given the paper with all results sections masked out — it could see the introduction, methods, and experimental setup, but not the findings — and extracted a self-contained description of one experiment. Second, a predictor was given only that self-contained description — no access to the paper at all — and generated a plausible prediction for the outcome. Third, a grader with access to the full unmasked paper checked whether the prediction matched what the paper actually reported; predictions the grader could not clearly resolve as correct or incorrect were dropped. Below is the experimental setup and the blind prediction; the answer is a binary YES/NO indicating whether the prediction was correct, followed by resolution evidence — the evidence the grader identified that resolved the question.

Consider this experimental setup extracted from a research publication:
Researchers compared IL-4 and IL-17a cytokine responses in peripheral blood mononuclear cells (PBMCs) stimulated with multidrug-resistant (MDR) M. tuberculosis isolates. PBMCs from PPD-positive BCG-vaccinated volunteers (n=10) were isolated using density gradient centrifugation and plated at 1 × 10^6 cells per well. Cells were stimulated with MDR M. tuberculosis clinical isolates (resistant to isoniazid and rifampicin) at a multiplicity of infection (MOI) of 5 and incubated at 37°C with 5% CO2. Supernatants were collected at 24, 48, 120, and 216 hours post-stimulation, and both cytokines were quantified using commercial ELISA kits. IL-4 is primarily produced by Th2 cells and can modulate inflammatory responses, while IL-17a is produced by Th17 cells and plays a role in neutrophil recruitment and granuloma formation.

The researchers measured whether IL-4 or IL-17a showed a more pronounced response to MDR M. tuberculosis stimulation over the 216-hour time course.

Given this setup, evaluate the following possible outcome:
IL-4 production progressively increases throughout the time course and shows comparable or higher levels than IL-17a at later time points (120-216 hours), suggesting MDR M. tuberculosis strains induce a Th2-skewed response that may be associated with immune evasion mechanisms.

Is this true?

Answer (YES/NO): NO